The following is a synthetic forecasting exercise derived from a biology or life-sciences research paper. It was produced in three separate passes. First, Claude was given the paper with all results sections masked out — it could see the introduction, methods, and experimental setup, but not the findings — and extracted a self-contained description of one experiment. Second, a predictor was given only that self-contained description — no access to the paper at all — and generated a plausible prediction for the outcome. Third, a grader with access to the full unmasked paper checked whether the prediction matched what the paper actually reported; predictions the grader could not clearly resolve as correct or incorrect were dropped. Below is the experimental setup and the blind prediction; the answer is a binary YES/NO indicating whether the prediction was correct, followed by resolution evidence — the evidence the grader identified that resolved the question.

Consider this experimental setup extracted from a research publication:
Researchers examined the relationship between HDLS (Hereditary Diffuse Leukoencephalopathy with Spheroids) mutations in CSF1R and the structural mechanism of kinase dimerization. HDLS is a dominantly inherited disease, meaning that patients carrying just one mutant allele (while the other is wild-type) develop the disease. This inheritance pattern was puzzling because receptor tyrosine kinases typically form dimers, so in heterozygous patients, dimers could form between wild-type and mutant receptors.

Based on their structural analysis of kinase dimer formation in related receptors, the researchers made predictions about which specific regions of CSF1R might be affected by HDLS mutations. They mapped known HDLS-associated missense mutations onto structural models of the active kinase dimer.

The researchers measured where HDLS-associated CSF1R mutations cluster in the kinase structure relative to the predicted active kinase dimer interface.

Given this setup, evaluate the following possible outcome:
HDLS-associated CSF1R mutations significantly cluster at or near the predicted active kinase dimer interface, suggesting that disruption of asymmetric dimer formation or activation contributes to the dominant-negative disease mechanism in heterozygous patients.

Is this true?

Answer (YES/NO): NO